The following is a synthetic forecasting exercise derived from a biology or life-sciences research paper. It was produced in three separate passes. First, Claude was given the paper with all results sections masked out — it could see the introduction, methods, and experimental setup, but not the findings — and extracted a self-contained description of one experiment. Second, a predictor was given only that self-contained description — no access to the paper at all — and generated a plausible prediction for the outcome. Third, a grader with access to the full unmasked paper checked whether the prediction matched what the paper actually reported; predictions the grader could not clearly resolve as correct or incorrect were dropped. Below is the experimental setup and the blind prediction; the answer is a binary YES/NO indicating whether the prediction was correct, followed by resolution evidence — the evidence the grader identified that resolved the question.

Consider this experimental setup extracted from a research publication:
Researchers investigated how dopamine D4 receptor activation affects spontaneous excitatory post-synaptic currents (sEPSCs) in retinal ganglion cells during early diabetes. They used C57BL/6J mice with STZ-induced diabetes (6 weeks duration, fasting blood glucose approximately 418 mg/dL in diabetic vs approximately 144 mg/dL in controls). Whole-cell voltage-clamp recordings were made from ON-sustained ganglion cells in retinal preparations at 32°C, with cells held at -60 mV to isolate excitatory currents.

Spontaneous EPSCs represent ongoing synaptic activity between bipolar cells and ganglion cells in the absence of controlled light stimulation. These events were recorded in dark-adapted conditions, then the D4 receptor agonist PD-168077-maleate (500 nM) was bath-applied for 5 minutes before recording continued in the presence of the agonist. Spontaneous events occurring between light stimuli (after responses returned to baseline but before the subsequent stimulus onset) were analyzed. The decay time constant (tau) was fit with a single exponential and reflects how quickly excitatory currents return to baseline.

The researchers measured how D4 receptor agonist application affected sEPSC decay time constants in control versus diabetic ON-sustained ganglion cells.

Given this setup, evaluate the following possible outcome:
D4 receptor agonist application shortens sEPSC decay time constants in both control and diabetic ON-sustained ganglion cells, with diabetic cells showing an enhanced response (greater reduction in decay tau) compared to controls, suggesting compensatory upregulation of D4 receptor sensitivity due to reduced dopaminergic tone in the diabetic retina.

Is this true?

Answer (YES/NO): NO